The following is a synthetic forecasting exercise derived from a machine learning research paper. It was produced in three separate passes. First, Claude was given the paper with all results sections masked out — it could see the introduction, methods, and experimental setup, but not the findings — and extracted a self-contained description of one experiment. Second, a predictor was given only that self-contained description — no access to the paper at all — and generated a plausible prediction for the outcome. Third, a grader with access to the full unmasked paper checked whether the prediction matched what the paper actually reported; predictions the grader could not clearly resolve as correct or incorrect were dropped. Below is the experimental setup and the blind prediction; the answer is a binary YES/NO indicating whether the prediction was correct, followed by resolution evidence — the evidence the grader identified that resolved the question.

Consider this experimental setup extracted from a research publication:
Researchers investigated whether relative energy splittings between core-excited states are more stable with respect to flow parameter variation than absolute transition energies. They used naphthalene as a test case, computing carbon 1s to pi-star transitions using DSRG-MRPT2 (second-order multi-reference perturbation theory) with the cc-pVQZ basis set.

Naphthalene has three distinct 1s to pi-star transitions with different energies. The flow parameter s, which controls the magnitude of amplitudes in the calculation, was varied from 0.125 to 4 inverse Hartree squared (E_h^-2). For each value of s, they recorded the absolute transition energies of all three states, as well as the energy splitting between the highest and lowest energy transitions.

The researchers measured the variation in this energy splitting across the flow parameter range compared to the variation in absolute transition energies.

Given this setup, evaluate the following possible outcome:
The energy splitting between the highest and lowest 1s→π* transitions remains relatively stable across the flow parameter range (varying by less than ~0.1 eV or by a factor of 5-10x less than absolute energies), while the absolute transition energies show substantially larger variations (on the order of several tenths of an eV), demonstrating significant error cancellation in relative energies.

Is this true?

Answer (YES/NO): NO